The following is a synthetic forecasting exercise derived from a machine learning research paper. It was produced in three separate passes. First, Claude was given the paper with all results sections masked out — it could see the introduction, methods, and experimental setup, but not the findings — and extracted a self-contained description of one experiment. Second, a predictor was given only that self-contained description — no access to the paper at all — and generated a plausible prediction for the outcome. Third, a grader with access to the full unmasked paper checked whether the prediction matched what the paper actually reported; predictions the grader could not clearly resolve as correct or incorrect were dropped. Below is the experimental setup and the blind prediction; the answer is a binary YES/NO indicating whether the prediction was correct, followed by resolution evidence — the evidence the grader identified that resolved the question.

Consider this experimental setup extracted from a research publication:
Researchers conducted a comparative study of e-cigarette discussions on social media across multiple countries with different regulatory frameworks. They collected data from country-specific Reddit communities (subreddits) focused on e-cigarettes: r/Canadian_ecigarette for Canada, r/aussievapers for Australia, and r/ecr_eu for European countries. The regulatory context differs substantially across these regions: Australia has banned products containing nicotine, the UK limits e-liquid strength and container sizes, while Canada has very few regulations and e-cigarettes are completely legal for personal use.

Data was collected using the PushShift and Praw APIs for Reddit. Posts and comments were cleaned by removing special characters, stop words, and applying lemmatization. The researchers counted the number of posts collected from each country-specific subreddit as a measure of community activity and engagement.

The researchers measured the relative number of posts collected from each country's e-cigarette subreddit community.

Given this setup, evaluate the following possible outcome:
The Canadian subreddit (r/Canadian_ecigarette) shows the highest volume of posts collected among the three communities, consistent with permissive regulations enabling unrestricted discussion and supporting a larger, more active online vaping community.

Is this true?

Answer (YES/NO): YES